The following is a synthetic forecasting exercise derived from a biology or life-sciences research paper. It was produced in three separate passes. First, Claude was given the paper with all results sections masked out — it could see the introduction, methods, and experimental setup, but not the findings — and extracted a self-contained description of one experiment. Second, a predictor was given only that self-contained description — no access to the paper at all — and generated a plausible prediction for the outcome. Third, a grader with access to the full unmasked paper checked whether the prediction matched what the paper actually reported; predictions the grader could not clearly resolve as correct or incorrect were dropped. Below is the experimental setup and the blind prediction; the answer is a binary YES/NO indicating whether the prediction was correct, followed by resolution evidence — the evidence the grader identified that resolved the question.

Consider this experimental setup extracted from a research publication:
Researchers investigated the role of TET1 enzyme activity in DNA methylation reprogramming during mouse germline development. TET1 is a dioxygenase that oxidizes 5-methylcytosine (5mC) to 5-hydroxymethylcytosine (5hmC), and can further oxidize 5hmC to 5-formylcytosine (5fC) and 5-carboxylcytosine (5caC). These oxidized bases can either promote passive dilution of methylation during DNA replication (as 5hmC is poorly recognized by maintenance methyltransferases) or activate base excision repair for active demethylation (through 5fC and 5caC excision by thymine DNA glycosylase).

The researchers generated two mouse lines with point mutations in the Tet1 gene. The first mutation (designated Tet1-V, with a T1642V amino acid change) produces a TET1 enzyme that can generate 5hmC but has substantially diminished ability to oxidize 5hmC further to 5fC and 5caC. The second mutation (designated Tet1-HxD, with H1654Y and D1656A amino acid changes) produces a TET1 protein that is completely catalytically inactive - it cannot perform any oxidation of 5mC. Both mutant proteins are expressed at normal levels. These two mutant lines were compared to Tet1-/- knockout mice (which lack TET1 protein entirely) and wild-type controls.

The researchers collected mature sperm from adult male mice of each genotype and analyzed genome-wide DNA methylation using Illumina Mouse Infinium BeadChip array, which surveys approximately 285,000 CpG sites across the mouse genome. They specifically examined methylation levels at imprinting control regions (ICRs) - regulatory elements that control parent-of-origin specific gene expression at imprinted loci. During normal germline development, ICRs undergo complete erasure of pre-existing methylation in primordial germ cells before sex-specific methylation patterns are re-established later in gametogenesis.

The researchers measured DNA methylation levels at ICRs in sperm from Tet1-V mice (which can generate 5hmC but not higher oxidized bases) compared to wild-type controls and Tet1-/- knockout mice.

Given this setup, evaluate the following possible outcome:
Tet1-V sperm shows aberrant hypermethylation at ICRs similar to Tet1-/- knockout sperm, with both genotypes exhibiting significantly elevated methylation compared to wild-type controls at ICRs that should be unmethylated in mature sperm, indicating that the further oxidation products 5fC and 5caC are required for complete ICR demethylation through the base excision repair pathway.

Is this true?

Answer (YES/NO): YES